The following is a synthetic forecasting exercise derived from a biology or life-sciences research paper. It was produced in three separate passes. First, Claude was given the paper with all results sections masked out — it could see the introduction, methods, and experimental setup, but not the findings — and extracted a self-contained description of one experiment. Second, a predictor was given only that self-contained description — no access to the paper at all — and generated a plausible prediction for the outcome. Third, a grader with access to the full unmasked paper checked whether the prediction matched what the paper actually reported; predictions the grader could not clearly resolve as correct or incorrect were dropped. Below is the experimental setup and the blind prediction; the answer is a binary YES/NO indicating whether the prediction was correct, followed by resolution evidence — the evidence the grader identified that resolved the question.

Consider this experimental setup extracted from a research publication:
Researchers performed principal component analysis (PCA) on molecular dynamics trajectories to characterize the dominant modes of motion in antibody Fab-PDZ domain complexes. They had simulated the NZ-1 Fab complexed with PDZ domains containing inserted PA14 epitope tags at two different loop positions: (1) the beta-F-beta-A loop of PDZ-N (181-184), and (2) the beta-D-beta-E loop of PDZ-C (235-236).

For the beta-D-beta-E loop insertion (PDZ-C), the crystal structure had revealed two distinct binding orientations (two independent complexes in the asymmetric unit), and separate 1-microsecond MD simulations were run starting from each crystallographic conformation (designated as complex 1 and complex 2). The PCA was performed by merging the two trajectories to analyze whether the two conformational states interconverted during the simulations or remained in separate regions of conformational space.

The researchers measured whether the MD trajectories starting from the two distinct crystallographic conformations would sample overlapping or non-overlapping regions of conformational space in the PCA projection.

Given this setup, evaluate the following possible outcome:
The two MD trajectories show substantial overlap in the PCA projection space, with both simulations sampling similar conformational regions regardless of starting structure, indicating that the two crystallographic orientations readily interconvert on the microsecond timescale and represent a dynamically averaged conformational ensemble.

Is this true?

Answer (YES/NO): NO